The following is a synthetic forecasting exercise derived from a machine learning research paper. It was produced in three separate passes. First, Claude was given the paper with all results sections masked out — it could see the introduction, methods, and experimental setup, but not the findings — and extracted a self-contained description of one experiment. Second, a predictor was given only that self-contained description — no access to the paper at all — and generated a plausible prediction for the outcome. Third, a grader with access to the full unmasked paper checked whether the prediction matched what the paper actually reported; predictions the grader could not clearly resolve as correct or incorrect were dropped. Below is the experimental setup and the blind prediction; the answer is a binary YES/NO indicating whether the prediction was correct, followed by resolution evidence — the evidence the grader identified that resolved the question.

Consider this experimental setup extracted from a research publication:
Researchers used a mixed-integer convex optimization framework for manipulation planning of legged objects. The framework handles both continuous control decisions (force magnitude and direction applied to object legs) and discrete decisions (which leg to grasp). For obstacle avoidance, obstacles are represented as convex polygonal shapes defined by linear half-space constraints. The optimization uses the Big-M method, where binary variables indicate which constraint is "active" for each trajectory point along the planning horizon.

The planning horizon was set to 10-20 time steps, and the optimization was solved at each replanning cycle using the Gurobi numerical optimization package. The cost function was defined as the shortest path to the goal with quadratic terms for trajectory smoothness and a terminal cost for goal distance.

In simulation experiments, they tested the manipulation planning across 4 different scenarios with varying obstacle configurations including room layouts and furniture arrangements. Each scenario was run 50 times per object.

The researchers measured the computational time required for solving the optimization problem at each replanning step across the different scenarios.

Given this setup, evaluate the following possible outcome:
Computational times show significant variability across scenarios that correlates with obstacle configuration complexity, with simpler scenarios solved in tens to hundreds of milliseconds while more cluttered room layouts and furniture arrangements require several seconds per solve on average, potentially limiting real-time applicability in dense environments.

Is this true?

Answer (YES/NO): NO